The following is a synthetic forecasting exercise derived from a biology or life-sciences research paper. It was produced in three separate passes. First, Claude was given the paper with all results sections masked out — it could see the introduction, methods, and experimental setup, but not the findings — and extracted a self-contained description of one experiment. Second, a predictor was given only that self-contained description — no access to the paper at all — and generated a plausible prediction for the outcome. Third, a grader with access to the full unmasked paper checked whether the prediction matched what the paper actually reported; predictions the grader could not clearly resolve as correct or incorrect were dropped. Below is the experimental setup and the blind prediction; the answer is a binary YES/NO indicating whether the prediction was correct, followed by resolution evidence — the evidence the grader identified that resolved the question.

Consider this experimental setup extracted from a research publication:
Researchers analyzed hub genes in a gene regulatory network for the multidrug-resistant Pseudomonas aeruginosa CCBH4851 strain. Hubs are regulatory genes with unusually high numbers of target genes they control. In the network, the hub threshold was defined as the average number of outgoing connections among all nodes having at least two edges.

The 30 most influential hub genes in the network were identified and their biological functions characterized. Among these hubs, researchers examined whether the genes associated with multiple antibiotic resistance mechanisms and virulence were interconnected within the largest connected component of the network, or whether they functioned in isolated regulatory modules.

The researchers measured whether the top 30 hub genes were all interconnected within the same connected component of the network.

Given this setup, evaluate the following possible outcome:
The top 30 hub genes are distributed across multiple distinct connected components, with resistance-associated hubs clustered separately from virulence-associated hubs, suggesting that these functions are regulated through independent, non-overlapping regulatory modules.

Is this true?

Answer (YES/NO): NO